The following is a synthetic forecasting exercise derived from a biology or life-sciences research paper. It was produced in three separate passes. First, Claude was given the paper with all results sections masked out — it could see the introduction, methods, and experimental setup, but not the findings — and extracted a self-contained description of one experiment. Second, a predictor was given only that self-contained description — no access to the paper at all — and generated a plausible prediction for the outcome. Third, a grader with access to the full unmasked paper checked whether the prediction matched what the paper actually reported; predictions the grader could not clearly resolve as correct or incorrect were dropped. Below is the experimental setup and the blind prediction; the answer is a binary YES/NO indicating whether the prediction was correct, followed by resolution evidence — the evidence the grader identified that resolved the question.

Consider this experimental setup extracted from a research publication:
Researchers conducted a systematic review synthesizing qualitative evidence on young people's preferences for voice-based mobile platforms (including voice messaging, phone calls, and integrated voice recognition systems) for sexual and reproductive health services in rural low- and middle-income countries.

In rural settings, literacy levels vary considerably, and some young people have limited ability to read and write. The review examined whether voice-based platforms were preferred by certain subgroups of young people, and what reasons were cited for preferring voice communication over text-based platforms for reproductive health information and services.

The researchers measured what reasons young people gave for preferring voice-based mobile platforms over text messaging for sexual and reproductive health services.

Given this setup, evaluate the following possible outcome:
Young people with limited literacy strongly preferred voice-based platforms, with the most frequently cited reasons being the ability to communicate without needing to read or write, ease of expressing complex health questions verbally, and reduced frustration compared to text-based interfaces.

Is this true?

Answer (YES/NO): NO